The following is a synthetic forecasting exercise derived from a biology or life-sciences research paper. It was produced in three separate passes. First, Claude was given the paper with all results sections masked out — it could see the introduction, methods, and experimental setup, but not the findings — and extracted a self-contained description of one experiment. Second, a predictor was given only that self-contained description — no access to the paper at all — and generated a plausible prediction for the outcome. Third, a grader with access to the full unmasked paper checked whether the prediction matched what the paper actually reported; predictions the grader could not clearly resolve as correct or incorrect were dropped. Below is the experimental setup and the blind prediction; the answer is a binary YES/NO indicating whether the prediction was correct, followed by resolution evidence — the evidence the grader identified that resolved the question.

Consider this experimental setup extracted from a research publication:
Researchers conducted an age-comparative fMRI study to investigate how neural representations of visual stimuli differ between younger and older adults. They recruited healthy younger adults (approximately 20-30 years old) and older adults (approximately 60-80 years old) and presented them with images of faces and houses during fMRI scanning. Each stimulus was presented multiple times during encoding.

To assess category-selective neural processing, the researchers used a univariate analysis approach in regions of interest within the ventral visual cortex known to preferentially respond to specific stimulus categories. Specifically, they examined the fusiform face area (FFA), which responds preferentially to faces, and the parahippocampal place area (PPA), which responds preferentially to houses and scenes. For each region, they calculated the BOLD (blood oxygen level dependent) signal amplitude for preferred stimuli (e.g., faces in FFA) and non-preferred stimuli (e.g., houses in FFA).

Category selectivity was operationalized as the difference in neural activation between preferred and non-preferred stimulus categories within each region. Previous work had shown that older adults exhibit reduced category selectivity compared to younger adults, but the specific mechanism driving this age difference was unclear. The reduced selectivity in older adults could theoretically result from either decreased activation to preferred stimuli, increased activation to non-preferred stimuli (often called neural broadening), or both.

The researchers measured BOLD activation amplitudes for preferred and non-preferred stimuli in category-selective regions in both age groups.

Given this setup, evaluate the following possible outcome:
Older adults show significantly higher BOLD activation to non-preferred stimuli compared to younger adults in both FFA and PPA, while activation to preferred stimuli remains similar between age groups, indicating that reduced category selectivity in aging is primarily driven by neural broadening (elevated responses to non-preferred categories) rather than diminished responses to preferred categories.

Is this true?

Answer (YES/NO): YES